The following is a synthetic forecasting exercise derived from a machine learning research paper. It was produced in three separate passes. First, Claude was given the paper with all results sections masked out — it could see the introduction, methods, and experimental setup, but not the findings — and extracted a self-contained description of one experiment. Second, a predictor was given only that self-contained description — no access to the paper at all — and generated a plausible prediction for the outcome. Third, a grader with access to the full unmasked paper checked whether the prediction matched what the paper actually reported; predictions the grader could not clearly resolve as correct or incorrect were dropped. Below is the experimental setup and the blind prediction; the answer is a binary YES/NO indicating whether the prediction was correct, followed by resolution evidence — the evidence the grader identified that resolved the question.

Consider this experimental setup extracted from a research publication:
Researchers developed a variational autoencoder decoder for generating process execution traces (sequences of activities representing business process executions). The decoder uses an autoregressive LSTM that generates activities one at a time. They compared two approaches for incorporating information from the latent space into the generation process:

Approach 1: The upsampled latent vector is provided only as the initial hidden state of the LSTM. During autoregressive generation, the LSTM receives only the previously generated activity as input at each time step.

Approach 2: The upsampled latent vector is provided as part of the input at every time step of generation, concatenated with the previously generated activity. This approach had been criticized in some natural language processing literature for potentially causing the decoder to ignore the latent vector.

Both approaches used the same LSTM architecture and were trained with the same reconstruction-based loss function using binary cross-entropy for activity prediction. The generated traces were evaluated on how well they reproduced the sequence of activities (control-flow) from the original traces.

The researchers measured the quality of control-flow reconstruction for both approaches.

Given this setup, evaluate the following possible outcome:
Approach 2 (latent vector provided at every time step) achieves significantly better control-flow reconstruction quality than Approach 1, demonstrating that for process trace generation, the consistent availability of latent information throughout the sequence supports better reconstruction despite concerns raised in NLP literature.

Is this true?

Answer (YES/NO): YES